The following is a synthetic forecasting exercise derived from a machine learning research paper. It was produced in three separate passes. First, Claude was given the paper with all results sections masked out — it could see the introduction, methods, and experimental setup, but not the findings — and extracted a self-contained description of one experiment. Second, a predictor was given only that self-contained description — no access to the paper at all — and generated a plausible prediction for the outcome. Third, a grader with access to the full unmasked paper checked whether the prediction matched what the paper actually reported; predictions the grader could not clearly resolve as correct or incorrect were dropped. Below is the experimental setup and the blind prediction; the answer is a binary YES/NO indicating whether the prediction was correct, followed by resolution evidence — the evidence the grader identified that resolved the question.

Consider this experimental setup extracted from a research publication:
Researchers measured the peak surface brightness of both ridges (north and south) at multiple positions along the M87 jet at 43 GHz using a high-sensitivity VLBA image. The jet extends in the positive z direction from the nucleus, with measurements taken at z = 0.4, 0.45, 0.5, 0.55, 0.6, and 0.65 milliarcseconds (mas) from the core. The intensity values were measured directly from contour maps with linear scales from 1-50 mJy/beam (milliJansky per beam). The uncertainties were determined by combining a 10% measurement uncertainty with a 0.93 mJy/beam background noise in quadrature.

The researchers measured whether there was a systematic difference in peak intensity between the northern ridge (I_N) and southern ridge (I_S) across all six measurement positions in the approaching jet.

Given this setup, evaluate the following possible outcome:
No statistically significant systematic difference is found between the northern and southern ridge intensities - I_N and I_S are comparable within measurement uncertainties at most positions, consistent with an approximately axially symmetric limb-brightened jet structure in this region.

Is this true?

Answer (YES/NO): NO